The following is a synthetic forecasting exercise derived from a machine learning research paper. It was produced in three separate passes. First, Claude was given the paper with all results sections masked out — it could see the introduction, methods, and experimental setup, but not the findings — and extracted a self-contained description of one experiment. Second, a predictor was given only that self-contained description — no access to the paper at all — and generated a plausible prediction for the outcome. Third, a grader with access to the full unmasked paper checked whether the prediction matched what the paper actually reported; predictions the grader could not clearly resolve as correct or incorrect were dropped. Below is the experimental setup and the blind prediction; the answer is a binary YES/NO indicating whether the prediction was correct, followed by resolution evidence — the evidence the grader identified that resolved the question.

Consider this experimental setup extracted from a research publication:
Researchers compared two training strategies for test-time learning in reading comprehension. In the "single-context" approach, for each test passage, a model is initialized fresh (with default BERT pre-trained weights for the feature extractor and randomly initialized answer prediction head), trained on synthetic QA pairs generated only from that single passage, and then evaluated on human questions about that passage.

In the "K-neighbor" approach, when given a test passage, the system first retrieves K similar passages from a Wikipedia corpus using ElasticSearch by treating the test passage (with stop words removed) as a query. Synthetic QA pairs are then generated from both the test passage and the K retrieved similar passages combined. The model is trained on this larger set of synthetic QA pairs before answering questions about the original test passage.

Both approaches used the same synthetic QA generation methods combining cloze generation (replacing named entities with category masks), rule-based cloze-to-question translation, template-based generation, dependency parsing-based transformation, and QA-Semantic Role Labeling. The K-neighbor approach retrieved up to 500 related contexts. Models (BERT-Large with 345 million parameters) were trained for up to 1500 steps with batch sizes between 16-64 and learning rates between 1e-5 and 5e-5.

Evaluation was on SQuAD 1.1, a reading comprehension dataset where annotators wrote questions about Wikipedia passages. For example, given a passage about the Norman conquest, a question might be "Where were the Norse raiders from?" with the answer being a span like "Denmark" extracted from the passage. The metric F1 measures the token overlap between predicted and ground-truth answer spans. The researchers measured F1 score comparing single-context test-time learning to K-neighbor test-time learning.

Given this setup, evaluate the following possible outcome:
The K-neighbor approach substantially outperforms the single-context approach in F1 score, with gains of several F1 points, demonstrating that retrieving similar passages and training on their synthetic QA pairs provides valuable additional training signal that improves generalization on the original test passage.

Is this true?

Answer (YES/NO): YES